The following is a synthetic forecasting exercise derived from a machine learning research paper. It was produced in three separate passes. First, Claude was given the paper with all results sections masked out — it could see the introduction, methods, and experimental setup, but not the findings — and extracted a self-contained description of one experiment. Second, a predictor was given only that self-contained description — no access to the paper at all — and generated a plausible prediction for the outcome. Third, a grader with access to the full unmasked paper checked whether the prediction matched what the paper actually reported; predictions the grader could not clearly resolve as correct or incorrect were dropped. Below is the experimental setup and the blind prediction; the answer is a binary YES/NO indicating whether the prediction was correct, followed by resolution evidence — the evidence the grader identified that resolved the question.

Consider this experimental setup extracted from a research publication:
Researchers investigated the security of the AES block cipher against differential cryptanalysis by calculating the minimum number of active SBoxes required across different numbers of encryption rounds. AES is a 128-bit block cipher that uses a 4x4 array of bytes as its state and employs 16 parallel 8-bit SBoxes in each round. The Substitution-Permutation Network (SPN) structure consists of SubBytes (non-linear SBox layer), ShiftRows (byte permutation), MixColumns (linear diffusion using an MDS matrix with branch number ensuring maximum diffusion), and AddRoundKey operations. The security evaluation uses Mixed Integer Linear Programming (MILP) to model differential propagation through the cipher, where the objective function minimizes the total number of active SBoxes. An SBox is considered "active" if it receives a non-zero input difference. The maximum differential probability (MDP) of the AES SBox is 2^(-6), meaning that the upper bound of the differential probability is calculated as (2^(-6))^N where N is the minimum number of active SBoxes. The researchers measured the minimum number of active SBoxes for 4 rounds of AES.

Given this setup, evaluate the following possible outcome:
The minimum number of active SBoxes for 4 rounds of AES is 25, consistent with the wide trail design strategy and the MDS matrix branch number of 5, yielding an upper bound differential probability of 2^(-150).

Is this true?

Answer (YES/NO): YES